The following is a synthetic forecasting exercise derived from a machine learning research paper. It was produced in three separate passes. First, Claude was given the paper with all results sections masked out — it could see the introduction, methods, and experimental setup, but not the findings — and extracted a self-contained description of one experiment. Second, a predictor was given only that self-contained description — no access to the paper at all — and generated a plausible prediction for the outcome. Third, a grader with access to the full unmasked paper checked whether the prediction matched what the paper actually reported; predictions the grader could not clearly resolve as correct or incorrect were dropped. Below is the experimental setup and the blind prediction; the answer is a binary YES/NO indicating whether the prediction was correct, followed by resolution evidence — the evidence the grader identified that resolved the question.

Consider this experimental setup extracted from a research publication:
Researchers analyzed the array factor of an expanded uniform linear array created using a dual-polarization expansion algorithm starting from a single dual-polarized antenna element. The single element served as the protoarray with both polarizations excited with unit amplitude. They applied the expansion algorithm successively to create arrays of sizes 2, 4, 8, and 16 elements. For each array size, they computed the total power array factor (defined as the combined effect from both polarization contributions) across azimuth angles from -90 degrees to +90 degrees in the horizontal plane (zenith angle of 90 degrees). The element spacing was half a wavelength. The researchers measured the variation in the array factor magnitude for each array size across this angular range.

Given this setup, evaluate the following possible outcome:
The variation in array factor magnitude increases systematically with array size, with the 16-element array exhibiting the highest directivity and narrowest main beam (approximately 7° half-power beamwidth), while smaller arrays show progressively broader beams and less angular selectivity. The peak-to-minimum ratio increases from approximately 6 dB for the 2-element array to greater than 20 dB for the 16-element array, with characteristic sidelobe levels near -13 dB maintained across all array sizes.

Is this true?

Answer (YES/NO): NO